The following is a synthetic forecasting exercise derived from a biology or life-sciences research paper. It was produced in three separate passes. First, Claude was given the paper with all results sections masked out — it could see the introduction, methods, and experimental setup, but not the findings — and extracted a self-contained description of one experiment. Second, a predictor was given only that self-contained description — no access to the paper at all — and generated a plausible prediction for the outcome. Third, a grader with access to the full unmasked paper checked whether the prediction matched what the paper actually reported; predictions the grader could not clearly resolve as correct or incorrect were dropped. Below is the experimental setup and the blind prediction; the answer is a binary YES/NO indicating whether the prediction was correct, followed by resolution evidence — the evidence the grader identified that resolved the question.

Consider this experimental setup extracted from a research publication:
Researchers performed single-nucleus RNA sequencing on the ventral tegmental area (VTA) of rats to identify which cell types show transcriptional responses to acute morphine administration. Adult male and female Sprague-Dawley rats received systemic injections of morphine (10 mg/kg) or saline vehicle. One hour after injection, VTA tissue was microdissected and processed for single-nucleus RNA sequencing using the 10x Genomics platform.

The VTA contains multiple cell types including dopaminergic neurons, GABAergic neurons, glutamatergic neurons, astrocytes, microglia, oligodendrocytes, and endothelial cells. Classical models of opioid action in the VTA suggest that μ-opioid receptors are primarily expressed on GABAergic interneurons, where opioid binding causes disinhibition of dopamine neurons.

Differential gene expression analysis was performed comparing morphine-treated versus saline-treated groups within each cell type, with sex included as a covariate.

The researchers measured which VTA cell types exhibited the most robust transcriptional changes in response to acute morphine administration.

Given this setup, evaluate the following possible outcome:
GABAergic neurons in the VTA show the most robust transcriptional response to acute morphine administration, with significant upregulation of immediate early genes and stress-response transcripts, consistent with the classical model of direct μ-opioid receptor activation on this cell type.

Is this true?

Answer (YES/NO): NO